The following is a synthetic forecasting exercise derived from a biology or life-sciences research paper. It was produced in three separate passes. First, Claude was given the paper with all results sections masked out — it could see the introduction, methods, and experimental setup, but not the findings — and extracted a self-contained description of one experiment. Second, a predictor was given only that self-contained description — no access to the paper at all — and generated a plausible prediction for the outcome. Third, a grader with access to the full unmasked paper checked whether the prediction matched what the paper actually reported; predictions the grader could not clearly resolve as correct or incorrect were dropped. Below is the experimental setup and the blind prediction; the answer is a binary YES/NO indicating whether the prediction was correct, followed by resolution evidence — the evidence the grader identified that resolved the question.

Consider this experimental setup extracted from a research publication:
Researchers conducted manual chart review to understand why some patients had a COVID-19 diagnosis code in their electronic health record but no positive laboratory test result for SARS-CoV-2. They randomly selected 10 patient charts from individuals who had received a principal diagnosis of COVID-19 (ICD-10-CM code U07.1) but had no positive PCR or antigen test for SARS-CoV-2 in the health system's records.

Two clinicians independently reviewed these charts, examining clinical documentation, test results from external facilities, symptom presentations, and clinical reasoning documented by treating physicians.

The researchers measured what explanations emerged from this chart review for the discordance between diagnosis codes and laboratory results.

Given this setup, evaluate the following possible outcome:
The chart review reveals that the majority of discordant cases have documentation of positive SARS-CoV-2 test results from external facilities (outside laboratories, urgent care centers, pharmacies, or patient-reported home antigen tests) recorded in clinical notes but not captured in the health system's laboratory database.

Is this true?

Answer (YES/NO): YES